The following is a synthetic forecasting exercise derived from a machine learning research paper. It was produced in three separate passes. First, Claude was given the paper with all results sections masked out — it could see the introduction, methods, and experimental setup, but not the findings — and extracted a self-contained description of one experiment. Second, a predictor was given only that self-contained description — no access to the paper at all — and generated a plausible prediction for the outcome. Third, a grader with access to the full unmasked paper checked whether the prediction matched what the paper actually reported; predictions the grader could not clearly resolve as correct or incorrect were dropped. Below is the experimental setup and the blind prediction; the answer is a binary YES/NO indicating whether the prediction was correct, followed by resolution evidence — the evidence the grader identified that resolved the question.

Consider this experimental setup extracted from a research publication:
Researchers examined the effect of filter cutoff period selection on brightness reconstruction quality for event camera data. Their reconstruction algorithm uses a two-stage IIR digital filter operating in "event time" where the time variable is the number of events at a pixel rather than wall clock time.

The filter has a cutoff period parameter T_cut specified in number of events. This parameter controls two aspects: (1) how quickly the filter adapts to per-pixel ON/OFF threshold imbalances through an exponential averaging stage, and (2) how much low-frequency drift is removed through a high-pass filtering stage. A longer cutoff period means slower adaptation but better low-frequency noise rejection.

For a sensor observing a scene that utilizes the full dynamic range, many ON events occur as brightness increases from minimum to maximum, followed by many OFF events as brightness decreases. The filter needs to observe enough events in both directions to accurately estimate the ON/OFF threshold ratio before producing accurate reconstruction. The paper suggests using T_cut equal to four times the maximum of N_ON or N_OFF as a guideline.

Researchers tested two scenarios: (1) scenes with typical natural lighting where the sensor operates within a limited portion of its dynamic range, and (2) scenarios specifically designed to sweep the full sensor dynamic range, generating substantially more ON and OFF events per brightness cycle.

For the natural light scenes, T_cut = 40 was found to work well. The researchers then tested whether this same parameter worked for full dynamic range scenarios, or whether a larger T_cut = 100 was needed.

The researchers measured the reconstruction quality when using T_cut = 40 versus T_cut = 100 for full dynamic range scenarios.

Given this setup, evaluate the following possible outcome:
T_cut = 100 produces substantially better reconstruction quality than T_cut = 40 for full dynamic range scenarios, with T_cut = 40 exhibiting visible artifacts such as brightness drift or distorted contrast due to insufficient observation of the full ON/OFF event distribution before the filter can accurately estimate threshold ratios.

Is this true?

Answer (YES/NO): YES